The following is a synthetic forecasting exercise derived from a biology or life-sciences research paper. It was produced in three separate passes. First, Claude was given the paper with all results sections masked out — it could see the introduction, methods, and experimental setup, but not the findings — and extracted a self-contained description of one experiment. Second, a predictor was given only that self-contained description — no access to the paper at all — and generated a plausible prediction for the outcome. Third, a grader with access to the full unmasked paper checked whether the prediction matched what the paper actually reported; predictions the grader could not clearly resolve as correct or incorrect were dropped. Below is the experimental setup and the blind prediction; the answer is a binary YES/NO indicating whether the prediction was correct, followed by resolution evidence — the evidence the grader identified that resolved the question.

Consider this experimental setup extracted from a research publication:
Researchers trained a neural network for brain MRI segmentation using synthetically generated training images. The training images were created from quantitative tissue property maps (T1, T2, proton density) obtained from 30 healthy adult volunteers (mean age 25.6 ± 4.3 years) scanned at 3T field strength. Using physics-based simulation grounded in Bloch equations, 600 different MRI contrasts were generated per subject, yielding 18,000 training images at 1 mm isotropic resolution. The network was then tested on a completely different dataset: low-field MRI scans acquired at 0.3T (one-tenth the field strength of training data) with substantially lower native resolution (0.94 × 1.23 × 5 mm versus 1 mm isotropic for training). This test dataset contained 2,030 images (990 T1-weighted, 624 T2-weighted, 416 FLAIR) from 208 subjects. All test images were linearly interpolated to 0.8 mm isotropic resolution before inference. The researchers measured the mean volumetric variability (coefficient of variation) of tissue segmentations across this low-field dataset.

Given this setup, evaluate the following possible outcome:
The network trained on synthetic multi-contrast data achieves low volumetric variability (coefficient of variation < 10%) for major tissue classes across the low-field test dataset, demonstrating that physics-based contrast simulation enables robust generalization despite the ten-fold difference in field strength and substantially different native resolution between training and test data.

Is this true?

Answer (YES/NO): YES